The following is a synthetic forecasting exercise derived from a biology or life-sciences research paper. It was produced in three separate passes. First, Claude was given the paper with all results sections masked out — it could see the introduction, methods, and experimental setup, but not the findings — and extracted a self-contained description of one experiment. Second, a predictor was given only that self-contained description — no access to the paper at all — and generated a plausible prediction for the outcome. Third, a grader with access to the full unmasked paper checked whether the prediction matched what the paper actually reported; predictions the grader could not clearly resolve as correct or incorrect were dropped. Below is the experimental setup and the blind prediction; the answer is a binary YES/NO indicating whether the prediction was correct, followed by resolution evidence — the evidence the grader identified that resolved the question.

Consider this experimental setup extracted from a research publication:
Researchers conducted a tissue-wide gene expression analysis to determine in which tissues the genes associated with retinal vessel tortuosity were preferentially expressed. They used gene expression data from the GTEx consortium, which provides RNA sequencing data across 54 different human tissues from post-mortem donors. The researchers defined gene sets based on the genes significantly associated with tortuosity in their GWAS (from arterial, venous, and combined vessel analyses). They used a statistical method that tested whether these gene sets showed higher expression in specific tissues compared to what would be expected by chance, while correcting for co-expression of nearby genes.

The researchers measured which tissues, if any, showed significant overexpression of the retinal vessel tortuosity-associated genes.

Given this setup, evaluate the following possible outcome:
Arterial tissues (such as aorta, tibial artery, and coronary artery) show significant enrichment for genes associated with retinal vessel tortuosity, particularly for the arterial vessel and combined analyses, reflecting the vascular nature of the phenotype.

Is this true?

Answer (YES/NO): YES